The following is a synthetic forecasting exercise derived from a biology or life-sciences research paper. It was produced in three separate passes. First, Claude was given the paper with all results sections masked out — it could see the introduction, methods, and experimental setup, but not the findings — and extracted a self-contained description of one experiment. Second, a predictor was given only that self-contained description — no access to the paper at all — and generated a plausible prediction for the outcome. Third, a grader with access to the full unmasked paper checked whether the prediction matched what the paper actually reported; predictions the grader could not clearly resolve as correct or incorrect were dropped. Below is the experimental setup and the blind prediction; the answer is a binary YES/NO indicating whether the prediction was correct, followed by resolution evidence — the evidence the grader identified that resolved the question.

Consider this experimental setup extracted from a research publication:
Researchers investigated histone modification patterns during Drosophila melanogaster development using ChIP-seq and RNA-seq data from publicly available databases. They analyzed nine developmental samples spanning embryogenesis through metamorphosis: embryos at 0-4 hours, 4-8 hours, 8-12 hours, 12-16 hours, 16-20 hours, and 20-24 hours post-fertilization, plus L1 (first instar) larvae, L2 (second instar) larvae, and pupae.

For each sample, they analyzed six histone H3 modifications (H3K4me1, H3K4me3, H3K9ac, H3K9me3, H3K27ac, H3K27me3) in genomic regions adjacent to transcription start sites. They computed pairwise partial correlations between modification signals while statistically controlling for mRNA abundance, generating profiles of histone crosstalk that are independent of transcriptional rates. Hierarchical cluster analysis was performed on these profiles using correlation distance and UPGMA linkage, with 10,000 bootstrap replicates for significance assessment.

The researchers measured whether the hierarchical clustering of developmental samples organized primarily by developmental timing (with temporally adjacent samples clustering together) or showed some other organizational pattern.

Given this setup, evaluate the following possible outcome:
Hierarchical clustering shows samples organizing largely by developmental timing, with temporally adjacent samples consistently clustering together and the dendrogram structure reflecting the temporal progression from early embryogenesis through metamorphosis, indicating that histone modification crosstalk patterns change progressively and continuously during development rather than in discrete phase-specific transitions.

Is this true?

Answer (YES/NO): NO